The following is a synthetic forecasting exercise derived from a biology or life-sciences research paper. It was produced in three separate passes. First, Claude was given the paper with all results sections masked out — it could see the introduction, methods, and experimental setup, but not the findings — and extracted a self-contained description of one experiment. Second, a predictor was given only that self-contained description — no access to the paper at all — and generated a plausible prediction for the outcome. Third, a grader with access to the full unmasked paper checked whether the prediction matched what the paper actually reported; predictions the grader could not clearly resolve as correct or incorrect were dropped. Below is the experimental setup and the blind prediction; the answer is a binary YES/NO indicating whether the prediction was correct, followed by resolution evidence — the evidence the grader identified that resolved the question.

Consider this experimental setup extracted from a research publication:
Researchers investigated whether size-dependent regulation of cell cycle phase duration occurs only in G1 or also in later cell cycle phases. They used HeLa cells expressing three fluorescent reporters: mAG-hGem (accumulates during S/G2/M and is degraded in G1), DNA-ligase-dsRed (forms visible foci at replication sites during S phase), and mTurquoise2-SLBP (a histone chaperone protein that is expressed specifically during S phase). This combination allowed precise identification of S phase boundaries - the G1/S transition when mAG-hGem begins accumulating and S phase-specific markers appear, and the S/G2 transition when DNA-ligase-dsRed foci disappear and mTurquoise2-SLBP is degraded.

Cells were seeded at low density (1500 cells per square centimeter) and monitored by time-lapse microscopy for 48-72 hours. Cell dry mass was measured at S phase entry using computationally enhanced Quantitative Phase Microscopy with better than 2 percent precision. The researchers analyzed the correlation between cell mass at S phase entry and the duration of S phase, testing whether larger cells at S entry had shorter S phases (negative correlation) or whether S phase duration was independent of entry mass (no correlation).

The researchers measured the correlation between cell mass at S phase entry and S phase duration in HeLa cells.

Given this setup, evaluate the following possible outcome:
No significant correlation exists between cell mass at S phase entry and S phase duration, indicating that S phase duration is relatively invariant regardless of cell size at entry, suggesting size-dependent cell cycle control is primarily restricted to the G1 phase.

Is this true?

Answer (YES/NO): NO